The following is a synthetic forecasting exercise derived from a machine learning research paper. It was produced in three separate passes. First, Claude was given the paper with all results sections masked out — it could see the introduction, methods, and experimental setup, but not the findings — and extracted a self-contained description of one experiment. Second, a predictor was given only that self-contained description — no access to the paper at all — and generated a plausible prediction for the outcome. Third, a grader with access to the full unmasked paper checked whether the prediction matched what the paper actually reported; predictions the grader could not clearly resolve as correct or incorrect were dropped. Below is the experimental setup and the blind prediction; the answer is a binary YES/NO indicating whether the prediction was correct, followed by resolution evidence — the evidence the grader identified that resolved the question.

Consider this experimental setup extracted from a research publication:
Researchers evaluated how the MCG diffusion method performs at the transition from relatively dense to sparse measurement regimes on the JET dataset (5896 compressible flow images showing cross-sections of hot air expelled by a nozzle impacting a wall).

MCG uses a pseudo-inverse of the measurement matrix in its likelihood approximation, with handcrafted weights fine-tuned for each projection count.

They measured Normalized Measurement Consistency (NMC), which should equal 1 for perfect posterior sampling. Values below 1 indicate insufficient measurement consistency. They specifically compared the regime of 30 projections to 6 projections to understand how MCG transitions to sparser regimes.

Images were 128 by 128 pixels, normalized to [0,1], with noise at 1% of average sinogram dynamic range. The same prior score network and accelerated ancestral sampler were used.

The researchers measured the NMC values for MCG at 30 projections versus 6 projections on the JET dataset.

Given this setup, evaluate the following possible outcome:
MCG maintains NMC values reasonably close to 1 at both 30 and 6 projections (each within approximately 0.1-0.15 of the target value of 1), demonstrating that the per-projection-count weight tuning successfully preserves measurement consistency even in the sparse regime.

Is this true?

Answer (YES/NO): NO